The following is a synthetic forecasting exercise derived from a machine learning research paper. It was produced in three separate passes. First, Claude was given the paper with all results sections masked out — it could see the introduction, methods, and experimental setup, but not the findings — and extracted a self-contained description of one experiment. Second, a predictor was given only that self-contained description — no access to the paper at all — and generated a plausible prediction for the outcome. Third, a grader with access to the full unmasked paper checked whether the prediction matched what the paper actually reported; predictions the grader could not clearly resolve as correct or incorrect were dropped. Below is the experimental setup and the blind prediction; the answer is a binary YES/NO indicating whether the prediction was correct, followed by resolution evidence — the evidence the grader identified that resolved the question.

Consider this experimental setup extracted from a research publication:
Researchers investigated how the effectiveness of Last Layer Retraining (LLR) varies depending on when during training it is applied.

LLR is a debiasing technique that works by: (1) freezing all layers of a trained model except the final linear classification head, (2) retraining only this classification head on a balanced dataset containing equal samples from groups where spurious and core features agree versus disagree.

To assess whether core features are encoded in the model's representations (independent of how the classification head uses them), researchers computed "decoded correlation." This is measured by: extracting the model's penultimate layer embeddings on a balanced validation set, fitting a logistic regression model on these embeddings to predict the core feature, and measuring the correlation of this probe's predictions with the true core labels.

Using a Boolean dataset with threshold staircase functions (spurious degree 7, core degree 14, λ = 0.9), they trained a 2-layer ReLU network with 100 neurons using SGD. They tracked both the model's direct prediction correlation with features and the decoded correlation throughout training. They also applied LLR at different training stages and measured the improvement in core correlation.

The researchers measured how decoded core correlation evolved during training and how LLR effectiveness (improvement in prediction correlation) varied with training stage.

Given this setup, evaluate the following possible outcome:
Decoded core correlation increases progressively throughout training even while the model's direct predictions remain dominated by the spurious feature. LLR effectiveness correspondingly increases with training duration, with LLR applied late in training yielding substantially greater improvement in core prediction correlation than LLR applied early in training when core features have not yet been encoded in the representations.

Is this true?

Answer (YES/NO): NO